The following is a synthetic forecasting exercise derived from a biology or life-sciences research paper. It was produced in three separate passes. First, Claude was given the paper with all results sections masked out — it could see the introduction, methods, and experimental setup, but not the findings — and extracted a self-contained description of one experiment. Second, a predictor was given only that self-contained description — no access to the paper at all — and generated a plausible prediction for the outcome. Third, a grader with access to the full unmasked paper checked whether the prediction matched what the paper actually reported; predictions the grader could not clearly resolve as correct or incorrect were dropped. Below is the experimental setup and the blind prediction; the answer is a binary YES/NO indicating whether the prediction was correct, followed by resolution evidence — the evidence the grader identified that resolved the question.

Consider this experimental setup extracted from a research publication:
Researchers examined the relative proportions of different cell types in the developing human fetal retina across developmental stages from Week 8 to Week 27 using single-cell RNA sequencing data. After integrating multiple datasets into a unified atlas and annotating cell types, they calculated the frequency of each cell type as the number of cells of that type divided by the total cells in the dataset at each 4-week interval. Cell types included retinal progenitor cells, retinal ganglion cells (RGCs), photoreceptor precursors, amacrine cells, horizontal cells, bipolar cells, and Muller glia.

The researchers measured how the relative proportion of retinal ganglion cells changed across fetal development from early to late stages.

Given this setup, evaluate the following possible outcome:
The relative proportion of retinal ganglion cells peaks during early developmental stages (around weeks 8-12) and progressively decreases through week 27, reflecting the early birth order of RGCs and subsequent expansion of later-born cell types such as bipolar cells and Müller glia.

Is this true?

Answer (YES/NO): YES